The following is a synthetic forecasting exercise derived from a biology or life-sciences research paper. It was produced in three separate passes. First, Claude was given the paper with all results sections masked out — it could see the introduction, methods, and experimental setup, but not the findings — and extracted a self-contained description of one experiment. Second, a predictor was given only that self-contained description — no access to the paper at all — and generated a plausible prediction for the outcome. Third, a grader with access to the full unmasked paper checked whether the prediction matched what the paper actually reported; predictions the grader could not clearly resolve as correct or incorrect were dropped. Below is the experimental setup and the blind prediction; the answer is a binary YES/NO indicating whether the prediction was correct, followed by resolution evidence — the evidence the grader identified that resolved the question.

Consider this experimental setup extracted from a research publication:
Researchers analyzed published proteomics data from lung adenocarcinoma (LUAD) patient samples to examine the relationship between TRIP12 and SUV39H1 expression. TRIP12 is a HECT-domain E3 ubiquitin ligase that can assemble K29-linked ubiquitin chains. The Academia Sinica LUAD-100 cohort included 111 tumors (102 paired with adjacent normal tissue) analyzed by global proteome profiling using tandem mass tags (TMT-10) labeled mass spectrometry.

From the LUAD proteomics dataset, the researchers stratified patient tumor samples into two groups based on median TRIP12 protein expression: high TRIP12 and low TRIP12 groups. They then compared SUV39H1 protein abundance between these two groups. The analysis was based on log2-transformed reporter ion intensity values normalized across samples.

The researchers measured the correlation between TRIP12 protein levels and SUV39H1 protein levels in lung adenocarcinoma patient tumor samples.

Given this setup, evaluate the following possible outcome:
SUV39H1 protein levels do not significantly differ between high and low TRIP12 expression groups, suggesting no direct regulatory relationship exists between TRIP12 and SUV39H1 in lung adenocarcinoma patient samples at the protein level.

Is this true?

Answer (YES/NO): NO